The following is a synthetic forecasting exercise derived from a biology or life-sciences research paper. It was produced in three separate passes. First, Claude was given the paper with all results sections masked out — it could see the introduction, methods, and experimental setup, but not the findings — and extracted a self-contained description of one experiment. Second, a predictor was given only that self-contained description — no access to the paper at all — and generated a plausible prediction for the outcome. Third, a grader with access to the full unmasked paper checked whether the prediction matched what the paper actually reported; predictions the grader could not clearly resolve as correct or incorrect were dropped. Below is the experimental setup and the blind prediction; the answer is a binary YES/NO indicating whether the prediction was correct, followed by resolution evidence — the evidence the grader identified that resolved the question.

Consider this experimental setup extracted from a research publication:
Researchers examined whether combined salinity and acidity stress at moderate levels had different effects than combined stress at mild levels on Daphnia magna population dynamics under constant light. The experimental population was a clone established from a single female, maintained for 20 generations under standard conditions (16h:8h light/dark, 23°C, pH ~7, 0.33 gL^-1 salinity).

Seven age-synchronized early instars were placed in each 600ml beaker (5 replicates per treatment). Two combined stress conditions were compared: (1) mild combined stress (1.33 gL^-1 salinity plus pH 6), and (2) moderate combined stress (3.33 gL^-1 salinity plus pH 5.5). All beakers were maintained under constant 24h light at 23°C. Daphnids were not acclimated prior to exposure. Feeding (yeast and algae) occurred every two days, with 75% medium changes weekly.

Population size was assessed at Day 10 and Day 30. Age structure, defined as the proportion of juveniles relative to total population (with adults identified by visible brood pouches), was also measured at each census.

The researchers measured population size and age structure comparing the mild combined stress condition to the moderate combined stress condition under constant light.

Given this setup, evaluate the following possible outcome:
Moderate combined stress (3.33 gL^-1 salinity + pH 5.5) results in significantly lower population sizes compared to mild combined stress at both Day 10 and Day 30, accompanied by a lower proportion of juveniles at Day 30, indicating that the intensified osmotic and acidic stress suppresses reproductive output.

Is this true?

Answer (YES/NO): NO